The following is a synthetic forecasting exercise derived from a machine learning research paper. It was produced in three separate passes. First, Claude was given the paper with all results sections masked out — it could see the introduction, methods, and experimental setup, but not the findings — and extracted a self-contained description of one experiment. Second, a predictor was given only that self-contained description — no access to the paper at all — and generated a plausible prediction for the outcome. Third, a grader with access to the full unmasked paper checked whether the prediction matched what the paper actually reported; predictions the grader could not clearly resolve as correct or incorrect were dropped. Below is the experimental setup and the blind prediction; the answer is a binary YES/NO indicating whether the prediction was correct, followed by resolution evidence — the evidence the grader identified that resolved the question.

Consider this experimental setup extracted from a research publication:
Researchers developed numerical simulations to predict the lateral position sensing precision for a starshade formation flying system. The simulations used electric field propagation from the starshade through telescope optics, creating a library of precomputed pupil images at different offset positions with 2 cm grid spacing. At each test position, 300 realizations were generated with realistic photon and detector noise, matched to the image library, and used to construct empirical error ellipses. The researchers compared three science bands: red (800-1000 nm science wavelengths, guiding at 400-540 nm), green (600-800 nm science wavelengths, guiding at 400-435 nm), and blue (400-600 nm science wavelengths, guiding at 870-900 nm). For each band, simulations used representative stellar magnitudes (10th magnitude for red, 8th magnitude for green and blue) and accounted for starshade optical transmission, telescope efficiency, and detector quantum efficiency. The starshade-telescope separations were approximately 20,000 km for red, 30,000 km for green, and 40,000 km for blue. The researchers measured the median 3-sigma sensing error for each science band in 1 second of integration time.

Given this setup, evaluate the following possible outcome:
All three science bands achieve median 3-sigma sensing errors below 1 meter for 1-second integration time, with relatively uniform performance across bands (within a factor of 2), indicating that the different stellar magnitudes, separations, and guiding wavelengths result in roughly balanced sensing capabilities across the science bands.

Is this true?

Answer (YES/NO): NO